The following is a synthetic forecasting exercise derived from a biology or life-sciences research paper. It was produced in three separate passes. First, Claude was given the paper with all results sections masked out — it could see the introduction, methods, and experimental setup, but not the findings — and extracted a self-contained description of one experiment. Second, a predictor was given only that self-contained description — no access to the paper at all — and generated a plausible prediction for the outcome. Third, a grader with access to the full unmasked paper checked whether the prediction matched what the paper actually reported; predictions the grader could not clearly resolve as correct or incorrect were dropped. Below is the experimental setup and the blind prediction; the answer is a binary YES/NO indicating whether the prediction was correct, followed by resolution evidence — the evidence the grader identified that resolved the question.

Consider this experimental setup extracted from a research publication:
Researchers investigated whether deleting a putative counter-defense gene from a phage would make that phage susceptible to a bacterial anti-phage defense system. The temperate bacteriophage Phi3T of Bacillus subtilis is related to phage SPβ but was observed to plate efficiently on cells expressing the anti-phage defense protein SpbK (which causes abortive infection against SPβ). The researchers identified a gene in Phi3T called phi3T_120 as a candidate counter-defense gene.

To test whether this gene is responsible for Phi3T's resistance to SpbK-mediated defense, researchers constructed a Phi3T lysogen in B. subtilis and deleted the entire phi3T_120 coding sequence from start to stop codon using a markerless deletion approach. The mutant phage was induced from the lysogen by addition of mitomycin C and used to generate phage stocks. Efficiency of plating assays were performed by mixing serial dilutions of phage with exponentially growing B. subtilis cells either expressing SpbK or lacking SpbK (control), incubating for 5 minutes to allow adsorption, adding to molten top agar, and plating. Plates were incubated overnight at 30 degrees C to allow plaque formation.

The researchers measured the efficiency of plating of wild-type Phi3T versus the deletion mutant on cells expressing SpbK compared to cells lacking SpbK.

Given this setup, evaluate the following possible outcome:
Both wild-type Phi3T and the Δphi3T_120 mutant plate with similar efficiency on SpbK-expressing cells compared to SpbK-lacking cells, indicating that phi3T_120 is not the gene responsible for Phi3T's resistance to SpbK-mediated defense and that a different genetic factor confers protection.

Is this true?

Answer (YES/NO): NO